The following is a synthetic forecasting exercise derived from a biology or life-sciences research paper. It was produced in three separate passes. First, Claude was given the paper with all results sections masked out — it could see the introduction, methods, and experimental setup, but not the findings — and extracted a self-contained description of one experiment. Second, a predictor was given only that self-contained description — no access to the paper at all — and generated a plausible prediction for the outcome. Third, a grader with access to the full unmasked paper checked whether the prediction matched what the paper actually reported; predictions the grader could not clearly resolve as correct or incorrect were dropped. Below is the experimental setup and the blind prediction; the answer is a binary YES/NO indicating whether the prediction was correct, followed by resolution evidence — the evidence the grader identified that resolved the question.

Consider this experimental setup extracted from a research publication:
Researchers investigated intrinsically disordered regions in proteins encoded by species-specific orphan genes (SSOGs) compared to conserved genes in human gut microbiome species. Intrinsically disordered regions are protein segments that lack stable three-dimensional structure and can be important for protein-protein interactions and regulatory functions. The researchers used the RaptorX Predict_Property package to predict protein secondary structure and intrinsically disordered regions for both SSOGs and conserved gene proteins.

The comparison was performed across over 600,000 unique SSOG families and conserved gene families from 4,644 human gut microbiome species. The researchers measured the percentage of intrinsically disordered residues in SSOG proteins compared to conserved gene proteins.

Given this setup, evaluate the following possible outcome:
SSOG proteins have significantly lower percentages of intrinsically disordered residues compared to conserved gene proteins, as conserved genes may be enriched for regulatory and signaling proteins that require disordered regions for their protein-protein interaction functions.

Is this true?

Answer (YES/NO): NO